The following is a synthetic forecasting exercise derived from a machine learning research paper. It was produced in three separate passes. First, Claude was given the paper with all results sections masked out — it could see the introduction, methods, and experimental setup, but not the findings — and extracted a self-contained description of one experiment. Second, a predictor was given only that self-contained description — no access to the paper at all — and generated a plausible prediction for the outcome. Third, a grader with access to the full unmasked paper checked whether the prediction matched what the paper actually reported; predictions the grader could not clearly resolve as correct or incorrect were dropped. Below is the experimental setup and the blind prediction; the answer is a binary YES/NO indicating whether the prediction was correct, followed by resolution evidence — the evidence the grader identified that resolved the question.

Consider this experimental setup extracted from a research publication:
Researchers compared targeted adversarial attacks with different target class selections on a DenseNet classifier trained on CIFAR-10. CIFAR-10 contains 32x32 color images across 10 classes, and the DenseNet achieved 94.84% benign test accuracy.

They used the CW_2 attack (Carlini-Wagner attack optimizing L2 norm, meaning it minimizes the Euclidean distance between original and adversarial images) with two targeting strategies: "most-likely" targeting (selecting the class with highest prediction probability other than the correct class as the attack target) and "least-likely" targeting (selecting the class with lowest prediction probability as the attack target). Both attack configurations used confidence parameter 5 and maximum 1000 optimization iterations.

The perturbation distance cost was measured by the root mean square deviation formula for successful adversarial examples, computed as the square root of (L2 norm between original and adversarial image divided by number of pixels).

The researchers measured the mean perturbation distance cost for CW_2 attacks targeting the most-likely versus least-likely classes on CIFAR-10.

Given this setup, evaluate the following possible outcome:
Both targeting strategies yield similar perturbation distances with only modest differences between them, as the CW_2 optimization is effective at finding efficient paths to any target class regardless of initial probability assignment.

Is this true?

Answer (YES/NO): NO